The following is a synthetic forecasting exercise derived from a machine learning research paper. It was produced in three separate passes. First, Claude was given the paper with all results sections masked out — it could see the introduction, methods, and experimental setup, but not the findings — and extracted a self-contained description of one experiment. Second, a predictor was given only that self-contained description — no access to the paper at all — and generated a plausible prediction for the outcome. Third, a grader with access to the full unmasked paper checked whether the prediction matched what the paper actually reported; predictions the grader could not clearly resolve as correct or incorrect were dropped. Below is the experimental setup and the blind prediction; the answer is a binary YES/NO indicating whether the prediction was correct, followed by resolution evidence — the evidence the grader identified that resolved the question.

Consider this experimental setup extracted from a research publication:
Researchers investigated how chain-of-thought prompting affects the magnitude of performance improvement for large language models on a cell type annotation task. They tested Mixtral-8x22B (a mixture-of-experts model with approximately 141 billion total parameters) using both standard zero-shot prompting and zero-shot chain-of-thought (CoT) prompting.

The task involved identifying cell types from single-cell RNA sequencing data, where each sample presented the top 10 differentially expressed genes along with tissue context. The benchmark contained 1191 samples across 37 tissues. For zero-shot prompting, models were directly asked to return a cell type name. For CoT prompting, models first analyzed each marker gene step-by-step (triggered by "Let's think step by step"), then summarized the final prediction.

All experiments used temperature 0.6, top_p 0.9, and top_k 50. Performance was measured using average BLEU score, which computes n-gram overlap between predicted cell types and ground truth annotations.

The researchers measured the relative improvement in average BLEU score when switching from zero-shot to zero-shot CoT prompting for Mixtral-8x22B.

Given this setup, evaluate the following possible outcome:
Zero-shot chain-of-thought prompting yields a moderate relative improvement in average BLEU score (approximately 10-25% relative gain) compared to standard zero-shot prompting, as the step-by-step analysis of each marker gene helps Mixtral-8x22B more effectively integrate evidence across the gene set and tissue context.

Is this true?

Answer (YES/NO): NO